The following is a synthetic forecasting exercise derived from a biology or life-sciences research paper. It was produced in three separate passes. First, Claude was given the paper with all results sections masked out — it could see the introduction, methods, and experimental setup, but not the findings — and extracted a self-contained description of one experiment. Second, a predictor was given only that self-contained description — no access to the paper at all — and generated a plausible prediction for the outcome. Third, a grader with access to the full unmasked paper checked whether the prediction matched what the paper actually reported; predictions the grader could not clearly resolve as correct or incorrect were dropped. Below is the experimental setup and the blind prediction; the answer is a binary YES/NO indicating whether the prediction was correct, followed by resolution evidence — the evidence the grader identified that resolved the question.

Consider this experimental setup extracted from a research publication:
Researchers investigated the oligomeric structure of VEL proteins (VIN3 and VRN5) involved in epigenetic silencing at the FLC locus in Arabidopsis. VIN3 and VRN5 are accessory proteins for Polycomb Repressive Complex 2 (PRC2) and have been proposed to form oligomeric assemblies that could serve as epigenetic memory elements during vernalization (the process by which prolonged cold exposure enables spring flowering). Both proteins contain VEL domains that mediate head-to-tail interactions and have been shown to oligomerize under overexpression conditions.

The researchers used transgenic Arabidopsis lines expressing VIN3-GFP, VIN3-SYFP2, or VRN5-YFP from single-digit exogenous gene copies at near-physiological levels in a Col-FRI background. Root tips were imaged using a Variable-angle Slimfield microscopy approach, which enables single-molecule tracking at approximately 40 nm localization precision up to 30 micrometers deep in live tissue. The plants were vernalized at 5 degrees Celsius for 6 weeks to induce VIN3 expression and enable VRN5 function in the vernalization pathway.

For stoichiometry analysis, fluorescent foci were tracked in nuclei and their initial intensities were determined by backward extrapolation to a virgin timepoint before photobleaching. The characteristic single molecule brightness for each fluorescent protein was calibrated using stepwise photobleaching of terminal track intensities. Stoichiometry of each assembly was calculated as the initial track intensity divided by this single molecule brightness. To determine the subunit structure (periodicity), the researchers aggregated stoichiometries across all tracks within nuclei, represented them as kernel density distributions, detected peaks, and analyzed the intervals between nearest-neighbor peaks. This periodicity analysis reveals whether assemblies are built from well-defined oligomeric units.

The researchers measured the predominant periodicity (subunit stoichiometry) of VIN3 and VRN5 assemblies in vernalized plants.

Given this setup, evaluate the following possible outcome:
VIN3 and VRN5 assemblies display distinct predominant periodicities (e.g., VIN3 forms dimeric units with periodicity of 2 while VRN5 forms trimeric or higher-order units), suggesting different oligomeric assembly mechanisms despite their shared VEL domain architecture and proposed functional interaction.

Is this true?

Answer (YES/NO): NO